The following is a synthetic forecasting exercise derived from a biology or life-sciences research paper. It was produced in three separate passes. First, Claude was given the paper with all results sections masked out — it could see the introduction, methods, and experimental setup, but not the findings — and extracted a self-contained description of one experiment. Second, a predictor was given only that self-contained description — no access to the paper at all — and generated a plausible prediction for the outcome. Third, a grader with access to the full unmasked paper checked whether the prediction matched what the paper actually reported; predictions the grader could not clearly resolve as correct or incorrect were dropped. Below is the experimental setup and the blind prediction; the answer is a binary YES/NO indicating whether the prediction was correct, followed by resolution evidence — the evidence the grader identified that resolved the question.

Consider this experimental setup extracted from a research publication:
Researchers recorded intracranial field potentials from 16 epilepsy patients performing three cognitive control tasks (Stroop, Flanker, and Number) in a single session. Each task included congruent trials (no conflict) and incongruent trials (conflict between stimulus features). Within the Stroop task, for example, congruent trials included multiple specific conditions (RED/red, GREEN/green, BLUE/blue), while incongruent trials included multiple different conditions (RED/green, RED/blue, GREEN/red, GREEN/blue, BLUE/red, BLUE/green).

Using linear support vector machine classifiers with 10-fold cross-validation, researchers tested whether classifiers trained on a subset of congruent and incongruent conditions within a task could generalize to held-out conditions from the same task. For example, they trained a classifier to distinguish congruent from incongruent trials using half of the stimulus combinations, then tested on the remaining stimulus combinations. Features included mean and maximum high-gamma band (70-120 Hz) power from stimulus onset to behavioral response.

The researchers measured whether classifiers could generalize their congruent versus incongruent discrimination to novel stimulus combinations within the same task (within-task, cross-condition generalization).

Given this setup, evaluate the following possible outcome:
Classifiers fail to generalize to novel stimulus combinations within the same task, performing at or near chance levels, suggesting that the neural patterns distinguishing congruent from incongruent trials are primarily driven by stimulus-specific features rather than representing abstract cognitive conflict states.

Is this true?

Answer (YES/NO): NO